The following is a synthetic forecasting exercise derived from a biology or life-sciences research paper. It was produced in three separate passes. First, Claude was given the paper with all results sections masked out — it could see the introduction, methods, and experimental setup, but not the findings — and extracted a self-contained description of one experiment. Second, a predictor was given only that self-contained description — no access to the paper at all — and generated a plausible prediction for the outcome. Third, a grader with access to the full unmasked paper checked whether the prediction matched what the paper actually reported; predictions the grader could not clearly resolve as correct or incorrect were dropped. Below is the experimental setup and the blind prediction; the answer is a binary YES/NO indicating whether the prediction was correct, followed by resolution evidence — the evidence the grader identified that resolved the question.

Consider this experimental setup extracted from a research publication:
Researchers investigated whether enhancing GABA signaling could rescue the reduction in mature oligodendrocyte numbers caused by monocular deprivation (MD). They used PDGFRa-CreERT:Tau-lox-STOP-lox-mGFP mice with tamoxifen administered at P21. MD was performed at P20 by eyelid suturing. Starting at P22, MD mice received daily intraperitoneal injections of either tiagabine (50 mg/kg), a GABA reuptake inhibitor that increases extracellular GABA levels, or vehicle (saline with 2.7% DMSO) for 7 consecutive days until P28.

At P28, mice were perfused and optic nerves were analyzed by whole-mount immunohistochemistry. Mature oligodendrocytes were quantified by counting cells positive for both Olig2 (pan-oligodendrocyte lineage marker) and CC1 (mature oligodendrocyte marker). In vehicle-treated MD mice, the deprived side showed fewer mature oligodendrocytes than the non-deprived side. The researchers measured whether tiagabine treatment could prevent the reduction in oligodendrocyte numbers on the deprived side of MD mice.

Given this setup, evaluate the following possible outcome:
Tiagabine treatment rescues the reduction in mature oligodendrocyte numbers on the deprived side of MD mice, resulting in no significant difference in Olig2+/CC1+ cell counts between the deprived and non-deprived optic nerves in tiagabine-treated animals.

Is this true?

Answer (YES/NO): NO